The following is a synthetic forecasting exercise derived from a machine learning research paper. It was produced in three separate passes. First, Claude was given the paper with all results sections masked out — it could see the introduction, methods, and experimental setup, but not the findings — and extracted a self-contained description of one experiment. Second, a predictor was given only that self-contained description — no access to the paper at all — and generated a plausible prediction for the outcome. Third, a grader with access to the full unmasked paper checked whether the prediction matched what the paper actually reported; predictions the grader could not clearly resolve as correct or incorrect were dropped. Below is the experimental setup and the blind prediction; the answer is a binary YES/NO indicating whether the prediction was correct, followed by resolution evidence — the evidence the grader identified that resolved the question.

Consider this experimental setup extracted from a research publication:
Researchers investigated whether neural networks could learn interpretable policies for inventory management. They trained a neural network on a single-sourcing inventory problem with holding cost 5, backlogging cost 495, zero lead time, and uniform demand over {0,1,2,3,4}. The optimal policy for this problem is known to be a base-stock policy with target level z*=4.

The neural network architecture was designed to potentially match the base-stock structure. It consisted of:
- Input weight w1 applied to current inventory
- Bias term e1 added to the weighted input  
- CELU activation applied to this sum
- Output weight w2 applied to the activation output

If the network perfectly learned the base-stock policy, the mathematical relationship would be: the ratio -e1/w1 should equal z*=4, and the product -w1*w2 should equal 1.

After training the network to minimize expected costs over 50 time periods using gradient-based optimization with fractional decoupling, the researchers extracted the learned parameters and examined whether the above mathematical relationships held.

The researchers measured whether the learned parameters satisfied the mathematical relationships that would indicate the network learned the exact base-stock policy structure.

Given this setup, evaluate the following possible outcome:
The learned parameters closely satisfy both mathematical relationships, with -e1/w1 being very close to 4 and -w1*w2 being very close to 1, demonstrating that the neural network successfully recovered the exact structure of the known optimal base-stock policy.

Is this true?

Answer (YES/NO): YES